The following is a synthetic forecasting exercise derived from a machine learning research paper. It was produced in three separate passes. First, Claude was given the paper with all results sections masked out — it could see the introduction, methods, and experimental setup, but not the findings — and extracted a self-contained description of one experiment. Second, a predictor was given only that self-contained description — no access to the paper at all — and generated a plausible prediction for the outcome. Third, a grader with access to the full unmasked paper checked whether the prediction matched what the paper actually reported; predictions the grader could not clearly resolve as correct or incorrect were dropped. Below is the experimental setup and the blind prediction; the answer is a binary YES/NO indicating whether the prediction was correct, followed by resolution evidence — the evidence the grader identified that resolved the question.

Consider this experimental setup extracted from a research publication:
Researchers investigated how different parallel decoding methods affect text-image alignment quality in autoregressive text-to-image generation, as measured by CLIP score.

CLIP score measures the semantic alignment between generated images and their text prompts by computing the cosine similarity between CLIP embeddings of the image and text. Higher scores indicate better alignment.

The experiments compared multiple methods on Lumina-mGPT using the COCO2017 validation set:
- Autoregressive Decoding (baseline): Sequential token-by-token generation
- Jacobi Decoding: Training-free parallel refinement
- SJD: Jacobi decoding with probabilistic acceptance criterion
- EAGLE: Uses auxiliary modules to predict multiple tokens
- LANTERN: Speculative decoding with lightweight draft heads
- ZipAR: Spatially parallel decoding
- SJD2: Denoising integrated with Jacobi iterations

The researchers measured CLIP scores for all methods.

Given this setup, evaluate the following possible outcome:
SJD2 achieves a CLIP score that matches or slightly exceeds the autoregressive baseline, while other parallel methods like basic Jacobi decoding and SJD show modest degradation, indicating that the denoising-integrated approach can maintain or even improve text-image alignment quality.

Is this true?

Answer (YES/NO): NO